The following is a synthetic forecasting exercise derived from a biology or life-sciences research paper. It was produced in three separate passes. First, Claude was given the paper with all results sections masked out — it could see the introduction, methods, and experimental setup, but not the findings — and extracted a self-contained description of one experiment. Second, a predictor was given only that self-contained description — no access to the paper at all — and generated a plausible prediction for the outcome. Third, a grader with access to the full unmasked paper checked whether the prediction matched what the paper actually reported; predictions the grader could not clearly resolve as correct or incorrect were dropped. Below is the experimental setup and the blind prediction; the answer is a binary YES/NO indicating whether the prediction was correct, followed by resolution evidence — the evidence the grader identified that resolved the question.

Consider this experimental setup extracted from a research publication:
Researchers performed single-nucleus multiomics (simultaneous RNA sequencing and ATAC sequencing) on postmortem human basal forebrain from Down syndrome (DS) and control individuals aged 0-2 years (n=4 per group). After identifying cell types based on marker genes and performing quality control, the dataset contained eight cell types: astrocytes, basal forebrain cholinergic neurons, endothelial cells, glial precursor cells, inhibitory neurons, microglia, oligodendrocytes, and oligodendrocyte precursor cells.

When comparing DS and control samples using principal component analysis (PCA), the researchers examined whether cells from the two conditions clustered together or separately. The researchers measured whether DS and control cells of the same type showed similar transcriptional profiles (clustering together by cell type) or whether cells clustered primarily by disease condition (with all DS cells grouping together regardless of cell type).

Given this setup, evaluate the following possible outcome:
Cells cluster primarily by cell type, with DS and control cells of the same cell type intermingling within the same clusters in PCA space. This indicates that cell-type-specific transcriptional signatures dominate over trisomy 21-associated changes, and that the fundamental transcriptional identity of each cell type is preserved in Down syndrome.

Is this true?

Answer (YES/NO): YES